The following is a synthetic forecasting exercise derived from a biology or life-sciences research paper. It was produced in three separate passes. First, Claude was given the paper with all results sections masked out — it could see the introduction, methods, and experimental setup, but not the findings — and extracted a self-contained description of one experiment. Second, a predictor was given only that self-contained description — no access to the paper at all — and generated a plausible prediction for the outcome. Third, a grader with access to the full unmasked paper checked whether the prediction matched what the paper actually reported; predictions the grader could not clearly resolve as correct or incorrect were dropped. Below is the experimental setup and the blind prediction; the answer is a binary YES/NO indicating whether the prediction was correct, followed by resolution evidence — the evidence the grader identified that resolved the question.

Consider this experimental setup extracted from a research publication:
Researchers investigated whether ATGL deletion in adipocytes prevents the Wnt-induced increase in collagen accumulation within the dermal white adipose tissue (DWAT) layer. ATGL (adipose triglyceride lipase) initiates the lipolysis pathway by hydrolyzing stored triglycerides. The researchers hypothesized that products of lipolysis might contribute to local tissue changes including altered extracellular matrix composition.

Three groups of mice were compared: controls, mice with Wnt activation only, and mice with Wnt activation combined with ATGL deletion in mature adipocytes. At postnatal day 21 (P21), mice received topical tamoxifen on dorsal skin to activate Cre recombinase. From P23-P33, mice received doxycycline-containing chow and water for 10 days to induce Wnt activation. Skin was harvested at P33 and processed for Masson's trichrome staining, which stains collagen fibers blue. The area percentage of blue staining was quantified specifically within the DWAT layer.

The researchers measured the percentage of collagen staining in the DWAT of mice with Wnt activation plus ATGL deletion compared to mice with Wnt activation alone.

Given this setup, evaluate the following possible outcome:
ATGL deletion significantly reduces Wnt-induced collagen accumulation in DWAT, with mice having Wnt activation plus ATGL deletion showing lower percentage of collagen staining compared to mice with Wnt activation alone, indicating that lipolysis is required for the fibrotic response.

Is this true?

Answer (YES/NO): YES